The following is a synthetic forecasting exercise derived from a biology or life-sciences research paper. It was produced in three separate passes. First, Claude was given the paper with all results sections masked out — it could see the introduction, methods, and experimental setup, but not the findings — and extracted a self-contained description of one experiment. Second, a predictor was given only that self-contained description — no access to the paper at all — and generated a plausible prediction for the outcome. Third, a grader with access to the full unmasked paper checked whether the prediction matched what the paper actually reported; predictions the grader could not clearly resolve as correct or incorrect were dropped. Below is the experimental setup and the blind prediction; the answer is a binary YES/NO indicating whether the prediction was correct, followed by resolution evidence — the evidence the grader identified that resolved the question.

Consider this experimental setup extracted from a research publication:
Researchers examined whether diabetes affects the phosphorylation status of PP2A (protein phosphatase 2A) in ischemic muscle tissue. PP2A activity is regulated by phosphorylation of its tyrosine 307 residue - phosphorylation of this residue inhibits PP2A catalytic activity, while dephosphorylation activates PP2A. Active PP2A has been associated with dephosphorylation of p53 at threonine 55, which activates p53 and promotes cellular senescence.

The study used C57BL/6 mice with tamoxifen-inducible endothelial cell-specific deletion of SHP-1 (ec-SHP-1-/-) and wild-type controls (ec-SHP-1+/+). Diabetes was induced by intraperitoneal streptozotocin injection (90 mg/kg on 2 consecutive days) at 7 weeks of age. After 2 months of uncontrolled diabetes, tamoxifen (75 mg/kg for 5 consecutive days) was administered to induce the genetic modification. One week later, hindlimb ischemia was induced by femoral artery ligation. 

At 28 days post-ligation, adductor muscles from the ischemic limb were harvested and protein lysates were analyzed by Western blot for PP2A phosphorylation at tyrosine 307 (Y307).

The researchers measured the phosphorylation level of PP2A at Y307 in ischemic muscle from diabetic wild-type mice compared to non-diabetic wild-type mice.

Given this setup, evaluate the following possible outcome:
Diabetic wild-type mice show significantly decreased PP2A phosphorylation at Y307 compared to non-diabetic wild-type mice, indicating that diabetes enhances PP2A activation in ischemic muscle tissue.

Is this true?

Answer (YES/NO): YES